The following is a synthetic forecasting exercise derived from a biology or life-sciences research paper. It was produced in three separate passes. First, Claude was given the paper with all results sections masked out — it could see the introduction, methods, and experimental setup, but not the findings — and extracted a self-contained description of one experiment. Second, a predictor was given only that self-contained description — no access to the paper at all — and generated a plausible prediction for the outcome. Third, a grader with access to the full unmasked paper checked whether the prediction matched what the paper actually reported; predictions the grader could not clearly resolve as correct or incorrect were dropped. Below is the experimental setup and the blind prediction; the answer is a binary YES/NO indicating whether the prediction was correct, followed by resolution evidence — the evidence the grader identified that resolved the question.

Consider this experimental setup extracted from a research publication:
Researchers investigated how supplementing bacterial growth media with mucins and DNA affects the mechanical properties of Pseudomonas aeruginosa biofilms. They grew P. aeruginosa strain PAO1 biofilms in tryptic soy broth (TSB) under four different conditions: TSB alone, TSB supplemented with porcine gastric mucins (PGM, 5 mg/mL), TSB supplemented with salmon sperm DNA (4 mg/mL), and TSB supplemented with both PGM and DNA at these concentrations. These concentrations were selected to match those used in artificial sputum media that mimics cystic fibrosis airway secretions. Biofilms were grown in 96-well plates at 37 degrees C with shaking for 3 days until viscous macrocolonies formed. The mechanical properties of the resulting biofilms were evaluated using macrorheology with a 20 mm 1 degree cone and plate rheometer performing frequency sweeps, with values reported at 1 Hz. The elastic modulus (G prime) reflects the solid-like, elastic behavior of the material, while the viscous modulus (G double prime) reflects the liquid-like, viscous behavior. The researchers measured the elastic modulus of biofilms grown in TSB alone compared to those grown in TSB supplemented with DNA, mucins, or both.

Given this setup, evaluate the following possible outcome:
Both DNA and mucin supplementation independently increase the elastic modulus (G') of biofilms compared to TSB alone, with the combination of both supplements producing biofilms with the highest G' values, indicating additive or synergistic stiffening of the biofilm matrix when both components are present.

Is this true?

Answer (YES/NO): NO